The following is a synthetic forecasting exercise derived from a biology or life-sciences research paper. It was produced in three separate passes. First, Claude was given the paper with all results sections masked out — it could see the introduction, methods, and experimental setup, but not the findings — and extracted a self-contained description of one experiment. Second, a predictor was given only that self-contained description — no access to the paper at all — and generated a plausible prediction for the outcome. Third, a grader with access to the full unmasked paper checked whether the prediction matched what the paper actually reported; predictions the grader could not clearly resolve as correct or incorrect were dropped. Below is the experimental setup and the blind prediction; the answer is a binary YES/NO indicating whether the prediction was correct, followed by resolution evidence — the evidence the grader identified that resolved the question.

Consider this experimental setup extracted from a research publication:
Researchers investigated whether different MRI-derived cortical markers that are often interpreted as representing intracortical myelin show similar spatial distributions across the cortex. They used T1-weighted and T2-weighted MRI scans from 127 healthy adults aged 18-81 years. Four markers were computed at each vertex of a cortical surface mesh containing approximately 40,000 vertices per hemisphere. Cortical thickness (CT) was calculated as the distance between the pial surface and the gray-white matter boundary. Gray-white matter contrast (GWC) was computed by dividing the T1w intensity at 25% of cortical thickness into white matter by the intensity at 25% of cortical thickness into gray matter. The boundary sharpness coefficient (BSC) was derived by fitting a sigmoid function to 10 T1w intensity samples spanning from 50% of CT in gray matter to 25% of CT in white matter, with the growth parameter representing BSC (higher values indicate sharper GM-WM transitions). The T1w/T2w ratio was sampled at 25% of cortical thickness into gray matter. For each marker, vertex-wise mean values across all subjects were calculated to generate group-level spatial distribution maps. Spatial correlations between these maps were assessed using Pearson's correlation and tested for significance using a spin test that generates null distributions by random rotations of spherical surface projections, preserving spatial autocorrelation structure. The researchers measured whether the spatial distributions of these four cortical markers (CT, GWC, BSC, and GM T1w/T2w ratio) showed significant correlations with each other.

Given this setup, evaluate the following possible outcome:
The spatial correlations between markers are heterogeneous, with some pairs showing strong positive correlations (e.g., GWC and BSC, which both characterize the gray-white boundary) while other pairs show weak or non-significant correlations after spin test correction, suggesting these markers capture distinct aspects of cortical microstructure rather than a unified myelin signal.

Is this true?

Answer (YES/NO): NO